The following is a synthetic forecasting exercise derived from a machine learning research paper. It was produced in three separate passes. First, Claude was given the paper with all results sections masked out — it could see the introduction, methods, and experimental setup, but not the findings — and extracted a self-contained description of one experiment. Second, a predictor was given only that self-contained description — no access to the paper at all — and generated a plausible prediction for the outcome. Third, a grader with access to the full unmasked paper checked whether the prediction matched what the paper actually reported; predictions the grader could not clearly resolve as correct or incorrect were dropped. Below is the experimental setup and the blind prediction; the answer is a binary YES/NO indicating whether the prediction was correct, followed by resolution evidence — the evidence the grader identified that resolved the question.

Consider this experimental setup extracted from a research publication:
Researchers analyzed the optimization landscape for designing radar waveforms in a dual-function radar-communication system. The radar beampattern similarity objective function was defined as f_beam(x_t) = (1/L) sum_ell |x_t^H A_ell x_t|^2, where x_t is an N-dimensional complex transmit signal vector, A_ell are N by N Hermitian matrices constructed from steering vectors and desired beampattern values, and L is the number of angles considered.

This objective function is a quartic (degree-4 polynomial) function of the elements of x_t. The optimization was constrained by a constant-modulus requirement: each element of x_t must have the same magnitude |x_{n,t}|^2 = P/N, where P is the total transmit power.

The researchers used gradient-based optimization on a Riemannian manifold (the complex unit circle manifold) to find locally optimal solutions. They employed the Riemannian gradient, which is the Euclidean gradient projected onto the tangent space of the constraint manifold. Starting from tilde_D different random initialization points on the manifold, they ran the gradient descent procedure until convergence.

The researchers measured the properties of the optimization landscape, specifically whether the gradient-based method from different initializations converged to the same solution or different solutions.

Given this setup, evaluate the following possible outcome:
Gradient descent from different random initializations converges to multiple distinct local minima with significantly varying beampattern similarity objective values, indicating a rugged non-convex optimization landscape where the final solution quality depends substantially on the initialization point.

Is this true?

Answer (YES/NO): YES